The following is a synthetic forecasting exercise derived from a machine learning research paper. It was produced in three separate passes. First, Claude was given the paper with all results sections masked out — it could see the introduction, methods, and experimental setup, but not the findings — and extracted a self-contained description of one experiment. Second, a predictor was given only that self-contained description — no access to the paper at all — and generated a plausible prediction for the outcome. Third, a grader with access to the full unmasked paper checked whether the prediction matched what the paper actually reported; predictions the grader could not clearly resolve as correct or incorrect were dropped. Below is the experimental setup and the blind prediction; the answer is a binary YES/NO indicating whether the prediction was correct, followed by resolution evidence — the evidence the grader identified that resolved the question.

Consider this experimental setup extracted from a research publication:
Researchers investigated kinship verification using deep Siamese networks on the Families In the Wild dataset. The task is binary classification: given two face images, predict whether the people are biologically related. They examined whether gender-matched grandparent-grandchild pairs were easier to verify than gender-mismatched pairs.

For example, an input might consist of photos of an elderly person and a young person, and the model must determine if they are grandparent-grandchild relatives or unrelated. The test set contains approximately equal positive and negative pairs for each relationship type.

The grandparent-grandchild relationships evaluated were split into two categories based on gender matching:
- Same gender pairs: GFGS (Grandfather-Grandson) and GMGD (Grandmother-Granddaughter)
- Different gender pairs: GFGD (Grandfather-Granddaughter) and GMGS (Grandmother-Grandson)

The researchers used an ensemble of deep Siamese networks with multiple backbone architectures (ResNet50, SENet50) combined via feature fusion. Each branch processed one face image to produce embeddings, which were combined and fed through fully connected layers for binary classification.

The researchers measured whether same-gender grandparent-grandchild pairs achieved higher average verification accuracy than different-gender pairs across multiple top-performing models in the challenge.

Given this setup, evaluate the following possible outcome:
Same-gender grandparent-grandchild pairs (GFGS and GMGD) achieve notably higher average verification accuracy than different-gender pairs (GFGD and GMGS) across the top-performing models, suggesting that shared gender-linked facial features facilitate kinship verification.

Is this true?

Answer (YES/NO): NO